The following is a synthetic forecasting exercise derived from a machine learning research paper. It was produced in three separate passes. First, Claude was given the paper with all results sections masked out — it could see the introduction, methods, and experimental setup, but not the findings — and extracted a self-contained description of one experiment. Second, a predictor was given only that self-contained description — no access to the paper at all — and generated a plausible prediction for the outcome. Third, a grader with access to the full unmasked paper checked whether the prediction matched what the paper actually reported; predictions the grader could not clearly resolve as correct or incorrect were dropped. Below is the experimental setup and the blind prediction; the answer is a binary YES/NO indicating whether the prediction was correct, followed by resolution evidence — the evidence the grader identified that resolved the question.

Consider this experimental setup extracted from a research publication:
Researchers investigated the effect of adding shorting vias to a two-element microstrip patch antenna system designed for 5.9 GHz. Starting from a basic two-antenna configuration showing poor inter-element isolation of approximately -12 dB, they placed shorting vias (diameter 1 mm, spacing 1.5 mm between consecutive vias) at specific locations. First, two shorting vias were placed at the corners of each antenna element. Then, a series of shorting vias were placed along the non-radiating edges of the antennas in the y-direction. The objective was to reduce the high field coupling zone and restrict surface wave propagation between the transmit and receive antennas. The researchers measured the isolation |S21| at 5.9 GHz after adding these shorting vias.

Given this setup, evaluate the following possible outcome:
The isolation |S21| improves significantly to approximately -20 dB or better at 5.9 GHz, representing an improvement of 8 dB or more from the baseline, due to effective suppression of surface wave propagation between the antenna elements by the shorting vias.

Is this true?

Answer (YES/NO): NO